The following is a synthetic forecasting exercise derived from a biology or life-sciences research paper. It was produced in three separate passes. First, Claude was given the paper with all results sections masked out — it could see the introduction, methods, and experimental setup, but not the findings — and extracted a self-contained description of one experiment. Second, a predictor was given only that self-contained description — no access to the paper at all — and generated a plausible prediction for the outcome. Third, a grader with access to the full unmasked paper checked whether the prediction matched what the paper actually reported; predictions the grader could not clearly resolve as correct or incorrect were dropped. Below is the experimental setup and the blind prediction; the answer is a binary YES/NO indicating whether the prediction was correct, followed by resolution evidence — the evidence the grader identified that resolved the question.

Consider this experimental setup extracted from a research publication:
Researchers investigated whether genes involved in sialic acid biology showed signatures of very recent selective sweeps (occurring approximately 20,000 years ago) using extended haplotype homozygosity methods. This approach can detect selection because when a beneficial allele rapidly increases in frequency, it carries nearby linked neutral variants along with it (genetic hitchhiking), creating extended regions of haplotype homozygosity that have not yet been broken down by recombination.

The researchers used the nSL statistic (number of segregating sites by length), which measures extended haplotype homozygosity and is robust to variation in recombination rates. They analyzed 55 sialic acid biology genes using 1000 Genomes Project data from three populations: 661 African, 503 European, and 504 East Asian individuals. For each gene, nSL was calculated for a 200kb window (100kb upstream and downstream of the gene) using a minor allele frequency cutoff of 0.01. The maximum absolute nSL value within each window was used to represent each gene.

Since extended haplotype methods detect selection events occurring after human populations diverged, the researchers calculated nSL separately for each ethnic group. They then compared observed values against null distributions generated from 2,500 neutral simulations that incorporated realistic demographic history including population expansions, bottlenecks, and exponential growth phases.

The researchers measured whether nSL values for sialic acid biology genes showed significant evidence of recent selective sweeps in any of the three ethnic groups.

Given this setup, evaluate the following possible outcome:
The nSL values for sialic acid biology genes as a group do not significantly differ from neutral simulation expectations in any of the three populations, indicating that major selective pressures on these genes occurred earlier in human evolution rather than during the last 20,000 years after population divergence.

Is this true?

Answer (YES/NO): NO